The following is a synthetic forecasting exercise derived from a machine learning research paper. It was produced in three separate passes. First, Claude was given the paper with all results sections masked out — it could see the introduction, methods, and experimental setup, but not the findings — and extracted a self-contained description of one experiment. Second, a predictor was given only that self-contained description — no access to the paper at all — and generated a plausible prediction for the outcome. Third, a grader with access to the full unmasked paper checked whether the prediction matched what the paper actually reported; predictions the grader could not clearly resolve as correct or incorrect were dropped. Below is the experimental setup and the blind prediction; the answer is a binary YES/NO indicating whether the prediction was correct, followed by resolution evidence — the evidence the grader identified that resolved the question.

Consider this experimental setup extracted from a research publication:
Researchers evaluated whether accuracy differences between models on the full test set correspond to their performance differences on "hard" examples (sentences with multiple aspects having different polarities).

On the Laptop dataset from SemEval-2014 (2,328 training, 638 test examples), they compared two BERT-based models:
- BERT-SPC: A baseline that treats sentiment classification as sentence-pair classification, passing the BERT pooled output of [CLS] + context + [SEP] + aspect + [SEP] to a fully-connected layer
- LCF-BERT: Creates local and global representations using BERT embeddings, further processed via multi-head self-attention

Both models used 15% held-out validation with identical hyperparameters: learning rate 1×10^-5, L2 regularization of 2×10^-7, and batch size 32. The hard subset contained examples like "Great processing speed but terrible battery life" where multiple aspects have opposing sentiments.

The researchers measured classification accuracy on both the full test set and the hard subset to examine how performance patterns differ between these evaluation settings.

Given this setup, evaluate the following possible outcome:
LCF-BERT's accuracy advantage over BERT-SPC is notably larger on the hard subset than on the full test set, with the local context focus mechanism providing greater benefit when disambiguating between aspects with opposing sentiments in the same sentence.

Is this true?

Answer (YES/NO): YES